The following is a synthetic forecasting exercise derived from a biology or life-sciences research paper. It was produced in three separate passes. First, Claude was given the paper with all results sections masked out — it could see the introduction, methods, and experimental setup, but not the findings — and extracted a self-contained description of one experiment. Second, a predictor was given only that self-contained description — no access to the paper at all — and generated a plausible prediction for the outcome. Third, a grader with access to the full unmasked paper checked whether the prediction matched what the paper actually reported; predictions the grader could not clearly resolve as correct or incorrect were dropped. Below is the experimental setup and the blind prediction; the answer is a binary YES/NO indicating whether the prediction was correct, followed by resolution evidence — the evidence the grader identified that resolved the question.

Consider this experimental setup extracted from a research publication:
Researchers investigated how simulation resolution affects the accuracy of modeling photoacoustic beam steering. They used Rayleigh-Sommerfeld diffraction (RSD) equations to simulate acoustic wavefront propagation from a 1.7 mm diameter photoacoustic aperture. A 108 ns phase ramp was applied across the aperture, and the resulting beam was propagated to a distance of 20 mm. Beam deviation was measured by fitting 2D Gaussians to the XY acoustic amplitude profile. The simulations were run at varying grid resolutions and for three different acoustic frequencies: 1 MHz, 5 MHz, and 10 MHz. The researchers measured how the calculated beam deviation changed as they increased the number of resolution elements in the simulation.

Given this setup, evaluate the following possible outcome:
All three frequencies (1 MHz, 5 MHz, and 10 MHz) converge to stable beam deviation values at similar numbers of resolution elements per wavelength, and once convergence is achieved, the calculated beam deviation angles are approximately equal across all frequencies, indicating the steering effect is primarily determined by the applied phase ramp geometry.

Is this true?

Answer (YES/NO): NO